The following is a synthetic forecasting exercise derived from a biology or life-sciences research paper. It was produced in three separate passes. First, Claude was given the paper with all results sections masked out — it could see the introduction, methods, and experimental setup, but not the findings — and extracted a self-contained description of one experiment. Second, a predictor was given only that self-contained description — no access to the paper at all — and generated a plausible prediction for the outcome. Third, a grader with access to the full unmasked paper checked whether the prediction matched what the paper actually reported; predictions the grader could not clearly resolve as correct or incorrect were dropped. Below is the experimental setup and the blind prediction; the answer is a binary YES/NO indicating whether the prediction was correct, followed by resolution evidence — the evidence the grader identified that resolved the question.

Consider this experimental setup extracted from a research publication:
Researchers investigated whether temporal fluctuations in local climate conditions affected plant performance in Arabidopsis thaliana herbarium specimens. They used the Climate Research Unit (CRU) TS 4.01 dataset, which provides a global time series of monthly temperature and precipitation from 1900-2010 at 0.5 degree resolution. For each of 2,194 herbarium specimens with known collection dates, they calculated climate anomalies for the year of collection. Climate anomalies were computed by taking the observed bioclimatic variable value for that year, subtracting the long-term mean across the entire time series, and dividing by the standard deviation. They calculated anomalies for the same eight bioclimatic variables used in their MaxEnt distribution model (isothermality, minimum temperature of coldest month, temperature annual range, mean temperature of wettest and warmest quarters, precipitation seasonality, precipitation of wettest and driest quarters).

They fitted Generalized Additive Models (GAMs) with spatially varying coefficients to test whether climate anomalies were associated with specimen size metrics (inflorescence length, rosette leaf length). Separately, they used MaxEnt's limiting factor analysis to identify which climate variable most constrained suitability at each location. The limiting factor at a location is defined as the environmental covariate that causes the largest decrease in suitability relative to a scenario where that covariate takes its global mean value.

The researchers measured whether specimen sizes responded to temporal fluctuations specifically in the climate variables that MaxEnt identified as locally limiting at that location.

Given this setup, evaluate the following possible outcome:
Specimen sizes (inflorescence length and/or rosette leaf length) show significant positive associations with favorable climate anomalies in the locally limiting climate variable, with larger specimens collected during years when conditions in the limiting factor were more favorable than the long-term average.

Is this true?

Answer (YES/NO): YES